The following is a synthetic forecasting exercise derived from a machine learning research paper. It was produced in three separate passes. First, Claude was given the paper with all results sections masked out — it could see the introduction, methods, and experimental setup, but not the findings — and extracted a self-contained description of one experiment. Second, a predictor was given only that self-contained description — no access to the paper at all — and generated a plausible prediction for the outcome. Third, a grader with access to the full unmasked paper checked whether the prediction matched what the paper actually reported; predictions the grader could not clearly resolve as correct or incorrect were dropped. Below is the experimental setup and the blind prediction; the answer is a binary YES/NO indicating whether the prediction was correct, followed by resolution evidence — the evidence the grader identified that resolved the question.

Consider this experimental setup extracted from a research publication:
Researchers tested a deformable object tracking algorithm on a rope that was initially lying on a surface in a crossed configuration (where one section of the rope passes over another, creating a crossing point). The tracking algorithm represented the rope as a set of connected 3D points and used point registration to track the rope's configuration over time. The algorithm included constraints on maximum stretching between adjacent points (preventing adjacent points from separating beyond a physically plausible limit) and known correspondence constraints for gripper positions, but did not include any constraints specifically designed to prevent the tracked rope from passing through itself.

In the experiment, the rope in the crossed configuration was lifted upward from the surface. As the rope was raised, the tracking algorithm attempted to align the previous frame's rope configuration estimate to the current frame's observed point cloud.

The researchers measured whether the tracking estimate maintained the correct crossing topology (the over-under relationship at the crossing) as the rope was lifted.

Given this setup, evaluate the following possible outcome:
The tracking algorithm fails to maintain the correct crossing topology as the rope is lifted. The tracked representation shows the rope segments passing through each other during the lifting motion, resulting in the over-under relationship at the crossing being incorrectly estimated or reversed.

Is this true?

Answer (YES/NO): YES